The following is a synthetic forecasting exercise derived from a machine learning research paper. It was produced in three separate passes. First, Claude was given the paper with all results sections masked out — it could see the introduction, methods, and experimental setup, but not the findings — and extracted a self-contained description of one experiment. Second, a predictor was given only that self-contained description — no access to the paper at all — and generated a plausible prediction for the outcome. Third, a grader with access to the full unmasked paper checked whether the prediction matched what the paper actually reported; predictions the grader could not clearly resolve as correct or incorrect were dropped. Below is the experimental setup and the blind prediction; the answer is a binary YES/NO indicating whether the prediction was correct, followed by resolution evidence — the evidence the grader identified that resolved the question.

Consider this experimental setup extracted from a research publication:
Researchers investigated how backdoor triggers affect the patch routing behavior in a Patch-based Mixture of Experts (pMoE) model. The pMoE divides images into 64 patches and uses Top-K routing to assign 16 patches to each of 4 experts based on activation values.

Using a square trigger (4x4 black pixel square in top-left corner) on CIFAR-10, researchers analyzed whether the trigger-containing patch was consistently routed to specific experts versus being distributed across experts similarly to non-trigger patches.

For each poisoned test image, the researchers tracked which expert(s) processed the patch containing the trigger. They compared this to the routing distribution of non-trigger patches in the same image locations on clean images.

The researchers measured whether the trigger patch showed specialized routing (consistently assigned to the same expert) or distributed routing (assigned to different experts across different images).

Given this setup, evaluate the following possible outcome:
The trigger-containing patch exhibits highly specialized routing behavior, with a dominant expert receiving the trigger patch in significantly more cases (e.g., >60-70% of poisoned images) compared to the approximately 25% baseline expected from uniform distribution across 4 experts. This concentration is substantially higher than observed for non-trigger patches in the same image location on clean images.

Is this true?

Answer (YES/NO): NO